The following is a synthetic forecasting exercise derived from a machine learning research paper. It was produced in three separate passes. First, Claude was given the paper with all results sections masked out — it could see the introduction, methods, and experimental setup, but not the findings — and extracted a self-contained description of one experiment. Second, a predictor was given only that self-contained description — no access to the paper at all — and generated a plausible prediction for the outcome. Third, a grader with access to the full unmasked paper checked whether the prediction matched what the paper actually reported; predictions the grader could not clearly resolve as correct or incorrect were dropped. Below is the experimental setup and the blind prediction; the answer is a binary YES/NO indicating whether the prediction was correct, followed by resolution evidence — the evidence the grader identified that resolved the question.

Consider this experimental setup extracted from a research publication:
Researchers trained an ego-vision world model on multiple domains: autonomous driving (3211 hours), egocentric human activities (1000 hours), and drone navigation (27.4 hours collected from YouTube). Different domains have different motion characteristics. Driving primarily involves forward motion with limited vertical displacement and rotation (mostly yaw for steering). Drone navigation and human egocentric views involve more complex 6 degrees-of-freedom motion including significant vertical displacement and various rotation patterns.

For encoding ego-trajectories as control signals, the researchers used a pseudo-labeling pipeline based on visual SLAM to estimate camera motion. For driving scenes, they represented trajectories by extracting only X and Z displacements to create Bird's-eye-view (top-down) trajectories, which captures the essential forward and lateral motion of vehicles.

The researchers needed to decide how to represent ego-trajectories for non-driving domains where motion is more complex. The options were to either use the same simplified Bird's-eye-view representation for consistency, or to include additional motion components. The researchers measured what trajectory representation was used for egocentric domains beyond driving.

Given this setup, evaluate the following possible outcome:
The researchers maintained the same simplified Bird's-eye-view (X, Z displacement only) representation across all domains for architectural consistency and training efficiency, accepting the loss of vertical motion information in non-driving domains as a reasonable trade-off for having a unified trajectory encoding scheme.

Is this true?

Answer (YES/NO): NO